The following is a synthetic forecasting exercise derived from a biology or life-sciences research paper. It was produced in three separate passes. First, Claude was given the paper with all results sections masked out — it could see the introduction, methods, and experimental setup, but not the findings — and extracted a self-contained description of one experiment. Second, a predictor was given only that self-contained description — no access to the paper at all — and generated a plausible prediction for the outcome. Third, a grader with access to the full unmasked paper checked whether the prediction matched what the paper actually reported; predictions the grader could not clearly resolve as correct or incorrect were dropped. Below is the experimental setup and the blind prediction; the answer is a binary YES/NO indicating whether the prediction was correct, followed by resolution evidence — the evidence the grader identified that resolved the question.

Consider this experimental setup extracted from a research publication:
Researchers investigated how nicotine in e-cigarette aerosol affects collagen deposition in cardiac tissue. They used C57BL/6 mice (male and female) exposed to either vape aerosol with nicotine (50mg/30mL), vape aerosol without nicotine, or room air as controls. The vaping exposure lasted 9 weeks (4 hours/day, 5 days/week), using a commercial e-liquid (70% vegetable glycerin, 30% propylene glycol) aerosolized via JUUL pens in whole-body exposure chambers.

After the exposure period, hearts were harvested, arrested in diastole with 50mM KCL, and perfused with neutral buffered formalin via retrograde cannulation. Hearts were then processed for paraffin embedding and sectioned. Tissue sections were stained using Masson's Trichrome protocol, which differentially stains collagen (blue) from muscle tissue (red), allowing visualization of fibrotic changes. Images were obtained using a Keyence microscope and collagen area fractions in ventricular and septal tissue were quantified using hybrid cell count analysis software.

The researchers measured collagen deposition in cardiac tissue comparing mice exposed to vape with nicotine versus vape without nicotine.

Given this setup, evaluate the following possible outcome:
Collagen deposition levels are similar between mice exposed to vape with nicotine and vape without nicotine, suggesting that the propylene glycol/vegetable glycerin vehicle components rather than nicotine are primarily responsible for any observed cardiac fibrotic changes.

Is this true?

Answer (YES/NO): NO